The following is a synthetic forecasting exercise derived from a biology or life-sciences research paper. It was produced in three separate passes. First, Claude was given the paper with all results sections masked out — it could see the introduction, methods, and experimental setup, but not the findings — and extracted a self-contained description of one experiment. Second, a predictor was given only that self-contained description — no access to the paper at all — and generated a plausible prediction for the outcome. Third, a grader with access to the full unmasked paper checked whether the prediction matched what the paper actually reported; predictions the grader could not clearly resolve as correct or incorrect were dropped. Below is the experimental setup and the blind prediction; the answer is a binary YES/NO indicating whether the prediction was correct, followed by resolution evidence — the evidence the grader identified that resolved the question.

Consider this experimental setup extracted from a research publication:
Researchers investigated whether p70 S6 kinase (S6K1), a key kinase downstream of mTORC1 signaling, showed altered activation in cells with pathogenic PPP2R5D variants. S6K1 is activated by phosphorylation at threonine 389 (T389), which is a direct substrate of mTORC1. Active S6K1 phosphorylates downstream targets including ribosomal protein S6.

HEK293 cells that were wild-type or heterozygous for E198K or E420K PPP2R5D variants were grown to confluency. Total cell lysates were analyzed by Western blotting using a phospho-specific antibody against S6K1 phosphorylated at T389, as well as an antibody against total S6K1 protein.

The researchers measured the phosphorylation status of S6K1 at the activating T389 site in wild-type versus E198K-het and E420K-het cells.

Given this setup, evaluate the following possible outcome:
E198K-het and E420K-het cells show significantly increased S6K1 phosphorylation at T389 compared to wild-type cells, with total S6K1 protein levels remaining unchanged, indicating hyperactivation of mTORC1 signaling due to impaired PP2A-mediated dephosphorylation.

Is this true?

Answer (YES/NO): YES